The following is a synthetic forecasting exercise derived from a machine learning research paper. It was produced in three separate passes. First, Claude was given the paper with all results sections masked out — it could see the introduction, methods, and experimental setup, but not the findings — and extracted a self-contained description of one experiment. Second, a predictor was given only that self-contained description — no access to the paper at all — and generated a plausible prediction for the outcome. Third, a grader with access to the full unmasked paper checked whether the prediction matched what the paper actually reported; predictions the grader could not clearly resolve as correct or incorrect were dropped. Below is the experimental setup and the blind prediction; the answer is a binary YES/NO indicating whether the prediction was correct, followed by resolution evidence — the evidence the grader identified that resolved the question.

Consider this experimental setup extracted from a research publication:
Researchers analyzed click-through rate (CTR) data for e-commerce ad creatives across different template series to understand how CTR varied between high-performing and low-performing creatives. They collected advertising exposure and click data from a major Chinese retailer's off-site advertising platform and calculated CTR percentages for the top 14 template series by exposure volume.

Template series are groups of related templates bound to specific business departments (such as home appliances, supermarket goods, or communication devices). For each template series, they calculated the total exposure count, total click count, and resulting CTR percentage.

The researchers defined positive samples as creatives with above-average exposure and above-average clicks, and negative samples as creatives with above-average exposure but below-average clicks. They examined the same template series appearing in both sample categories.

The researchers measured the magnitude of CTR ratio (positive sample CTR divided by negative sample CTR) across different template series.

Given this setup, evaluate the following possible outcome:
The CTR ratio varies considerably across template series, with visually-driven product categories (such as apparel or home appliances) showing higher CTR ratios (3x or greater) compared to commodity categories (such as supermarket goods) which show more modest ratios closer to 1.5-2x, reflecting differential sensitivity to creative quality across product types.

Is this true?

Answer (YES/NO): NO